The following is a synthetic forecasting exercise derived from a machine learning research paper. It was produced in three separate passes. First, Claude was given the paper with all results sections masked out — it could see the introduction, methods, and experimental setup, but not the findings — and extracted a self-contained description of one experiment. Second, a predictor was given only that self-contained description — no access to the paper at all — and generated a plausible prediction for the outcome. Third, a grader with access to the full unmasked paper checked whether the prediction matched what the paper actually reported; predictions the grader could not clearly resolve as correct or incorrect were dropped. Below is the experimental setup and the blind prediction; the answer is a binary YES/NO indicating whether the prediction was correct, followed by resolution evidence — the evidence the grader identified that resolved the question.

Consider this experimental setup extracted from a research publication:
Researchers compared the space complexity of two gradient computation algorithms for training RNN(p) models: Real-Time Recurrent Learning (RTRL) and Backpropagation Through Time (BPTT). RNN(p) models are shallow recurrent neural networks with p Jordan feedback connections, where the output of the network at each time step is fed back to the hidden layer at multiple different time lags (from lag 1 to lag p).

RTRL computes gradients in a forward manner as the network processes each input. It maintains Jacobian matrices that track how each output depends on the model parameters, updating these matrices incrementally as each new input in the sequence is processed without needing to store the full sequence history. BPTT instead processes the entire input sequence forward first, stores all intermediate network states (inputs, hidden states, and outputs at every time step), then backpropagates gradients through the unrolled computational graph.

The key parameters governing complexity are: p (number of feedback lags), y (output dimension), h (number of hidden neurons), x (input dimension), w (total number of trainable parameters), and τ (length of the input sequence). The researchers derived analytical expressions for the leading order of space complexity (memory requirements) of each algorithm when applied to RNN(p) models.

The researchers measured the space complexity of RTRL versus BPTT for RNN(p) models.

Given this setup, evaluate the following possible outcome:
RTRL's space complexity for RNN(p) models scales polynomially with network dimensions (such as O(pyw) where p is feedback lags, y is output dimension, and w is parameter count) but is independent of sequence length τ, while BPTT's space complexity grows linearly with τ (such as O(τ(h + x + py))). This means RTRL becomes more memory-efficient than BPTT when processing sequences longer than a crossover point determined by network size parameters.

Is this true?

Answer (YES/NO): YES